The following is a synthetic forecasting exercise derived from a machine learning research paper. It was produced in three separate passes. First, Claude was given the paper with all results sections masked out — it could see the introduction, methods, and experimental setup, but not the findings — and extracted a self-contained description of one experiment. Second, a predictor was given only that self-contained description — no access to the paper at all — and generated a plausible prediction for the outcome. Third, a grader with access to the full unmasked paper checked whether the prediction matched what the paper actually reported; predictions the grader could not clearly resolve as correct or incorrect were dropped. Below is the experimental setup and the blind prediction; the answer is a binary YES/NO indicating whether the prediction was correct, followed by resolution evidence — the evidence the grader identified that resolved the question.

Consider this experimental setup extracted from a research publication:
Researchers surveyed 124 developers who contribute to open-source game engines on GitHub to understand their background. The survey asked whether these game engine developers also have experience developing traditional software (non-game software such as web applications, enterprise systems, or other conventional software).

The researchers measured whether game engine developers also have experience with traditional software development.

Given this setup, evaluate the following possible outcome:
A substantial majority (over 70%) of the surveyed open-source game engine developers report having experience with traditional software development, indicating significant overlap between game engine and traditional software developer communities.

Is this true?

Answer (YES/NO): YES